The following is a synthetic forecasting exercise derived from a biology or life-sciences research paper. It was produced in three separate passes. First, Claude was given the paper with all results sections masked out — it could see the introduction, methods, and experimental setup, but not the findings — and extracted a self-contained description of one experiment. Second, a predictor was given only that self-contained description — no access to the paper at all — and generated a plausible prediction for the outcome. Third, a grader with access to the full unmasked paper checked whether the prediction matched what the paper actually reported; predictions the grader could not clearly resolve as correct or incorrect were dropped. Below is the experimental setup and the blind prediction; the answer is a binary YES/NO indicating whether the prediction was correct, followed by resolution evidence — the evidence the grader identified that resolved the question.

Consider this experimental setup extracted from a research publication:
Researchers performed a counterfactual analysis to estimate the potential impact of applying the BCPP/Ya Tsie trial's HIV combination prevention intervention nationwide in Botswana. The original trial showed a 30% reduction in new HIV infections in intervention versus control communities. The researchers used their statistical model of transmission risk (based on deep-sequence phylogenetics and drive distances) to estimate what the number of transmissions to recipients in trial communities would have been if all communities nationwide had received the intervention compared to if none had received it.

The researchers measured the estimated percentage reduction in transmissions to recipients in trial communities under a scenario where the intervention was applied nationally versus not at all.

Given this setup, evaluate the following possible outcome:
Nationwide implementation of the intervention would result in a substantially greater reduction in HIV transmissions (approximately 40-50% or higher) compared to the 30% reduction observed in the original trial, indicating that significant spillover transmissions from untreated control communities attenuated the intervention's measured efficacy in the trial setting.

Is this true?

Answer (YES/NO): YES